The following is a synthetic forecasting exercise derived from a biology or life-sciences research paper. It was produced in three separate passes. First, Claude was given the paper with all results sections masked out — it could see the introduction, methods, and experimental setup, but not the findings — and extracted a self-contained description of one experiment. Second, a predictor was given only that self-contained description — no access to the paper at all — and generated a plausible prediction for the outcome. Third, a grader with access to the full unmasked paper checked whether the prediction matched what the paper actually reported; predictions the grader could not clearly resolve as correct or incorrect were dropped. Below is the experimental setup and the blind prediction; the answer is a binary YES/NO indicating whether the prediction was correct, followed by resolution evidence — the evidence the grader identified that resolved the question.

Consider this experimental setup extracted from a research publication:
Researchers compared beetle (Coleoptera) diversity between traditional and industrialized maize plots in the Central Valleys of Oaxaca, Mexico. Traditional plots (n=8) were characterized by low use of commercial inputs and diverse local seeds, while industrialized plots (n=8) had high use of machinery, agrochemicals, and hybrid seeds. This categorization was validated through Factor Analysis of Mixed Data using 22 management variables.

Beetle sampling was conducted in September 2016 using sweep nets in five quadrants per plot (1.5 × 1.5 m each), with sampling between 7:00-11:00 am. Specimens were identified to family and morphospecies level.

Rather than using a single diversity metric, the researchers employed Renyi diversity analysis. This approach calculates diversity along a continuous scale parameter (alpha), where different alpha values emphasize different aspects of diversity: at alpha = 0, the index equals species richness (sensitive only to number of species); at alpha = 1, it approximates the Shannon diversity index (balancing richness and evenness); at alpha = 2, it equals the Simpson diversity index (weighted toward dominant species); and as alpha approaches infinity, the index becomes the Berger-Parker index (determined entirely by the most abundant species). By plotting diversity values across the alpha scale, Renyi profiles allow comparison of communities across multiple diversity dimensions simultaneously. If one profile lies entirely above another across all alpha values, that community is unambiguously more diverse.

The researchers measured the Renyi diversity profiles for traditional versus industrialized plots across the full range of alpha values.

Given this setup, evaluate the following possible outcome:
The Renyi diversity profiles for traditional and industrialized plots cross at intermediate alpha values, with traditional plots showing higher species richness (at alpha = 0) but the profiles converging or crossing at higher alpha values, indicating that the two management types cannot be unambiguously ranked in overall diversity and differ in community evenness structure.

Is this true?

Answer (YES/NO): NO